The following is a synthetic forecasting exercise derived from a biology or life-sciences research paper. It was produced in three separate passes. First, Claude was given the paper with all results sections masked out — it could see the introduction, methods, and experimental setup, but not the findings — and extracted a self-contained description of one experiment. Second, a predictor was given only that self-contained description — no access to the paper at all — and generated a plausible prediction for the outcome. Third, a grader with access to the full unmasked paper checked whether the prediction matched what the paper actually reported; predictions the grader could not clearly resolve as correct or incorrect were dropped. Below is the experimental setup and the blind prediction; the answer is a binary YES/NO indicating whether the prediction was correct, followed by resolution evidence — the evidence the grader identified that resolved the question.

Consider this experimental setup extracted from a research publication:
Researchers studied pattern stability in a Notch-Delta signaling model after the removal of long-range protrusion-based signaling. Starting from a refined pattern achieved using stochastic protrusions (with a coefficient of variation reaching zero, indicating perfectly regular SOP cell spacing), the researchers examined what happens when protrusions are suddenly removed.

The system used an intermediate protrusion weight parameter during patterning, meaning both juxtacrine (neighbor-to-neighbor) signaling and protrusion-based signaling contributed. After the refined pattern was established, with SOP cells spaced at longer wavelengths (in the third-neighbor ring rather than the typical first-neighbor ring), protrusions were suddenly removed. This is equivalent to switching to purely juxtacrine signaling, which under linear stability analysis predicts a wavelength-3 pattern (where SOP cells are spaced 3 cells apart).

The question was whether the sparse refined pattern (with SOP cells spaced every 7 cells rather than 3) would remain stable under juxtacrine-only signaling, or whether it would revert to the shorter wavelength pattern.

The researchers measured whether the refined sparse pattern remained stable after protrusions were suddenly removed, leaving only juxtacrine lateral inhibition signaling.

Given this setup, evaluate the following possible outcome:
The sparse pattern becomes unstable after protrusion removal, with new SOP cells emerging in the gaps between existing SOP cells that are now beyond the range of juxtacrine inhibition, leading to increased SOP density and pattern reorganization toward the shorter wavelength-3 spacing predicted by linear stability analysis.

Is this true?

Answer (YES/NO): NO